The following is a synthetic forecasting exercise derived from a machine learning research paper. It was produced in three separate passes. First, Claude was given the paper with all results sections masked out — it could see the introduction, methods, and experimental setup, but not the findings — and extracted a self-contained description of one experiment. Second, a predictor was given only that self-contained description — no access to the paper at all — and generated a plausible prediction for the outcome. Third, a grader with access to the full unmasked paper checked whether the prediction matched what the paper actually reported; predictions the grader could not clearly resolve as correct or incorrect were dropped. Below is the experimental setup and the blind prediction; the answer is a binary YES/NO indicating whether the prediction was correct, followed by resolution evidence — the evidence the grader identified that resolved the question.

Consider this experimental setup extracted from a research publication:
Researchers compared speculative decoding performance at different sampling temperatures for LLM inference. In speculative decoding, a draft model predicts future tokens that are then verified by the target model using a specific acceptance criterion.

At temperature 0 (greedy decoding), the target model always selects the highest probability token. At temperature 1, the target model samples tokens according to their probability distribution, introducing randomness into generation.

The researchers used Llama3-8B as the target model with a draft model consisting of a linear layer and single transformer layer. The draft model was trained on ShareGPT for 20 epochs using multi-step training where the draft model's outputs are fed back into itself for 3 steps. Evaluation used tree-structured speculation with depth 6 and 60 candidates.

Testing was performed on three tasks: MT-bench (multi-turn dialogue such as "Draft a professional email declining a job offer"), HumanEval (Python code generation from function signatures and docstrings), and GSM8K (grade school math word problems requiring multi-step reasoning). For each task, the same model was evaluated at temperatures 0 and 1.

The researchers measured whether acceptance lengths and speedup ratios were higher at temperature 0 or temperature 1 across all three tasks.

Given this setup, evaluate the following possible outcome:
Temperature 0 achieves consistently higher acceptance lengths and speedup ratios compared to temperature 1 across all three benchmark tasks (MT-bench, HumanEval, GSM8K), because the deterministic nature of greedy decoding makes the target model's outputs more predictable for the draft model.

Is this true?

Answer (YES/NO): YES